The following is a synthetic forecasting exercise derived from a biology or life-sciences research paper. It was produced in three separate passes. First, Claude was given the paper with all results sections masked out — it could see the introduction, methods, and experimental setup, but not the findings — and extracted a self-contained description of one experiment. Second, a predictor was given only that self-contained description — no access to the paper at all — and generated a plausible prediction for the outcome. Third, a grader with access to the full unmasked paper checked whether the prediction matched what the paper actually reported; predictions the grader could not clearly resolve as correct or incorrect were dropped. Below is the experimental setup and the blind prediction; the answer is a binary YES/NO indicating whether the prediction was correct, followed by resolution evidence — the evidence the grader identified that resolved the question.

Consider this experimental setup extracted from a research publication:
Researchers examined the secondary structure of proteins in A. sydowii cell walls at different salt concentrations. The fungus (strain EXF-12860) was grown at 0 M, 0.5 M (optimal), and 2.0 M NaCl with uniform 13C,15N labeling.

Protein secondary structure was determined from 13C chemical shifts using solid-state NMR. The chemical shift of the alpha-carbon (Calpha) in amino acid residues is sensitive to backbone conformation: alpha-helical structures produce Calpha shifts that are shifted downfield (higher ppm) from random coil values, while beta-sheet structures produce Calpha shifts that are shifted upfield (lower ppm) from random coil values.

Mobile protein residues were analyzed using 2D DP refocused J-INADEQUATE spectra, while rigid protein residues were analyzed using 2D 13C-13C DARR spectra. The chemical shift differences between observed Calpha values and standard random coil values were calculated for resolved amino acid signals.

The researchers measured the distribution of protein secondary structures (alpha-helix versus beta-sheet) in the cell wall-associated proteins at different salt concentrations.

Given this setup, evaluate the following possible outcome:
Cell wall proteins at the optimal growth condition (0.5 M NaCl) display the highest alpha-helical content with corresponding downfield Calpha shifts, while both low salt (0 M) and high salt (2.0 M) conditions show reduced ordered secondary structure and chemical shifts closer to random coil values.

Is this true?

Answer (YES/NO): NO